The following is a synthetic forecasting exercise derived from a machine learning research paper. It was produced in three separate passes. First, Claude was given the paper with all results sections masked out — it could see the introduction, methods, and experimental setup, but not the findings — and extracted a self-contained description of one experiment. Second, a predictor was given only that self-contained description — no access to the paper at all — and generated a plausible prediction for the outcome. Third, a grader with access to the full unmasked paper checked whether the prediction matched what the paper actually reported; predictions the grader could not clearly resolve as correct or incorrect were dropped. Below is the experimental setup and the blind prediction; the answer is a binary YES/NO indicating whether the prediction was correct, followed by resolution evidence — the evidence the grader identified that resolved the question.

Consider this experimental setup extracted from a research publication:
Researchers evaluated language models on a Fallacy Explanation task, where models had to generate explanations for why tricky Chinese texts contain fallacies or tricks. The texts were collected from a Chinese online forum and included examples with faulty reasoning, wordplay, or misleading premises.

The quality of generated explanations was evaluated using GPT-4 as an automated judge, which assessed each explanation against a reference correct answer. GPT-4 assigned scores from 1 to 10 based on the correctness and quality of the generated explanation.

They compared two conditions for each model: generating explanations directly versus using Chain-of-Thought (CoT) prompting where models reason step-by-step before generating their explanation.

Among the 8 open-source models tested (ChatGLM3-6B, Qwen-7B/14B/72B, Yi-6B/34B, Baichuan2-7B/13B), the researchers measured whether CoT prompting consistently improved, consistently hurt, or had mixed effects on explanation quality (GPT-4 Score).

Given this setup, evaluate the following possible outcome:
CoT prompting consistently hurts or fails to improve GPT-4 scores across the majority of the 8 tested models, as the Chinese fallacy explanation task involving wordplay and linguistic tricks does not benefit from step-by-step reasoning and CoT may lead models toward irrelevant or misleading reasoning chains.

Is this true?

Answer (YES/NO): NO